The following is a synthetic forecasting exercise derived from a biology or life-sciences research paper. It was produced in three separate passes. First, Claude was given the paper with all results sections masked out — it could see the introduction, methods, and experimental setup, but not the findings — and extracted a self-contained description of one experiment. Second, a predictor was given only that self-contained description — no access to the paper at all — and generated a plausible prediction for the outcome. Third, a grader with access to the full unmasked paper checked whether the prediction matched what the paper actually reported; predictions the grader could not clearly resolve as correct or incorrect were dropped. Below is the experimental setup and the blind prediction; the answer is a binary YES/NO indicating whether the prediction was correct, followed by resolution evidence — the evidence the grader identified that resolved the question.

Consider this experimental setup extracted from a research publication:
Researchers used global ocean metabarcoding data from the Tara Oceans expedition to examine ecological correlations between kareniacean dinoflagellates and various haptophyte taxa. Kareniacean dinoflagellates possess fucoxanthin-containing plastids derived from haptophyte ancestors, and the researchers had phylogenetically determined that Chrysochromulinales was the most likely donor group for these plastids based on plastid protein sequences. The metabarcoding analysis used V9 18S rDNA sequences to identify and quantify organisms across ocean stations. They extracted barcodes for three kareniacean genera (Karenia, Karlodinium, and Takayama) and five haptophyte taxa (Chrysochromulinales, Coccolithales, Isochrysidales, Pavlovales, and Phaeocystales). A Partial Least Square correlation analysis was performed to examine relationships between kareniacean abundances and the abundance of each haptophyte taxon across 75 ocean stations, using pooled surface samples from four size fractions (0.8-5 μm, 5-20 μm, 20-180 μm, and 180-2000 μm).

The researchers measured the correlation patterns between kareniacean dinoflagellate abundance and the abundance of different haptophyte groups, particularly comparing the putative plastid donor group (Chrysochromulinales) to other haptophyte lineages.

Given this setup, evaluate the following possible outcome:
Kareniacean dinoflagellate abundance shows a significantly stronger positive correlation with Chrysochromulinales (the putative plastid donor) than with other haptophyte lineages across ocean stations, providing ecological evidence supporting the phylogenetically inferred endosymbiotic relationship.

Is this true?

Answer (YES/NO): NO